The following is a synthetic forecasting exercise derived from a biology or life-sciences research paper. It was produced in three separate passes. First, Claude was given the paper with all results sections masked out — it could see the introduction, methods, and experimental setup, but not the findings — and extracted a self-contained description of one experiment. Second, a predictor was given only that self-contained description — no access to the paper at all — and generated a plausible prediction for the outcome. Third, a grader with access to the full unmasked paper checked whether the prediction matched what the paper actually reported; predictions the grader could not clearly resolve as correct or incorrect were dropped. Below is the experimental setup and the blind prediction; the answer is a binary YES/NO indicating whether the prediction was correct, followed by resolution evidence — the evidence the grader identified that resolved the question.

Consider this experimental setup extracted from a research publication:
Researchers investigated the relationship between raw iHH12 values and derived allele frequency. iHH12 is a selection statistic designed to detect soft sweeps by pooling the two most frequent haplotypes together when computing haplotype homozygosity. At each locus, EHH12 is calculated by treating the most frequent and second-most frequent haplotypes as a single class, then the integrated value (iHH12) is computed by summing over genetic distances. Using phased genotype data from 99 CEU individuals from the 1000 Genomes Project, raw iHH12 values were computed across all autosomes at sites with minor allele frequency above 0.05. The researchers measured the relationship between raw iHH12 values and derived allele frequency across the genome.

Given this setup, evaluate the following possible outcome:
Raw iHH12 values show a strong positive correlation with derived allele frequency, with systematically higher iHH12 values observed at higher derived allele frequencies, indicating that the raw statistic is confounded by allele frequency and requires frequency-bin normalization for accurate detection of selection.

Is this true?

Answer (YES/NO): NO